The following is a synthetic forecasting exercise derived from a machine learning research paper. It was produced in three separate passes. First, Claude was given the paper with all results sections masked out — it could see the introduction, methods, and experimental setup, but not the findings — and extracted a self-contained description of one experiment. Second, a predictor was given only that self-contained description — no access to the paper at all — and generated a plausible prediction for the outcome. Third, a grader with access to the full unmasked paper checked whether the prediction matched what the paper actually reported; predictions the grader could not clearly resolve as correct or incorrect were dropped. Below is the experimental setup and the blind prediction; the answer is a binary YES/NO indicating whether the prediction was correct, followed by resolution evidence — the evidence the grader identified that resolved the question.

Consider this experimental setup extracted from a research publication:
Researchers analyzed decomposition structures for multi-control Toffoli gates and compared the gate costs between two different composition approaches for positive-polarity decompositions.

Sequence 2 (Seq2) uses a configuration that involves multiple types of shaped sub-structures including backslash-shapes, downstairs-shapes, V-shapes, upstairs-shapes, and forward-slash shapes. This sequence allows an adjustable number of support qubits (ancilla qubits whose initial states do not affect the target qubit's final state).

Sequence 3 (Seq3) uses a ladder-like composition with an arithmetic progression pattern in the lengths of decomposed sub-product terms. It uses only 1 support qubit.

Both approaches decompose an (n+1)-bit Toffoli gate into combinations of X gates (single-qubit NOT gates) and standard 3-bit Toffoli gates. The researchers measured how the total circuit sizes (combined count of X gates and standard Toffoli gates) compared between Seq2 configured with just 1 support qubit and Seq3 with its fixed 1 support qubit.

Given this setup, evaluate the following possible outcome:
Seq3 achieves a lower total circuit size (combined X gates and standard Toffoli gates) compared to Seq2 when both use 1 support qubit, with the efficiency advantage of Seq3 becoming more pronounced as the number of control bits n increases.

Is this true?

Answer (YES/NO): NO